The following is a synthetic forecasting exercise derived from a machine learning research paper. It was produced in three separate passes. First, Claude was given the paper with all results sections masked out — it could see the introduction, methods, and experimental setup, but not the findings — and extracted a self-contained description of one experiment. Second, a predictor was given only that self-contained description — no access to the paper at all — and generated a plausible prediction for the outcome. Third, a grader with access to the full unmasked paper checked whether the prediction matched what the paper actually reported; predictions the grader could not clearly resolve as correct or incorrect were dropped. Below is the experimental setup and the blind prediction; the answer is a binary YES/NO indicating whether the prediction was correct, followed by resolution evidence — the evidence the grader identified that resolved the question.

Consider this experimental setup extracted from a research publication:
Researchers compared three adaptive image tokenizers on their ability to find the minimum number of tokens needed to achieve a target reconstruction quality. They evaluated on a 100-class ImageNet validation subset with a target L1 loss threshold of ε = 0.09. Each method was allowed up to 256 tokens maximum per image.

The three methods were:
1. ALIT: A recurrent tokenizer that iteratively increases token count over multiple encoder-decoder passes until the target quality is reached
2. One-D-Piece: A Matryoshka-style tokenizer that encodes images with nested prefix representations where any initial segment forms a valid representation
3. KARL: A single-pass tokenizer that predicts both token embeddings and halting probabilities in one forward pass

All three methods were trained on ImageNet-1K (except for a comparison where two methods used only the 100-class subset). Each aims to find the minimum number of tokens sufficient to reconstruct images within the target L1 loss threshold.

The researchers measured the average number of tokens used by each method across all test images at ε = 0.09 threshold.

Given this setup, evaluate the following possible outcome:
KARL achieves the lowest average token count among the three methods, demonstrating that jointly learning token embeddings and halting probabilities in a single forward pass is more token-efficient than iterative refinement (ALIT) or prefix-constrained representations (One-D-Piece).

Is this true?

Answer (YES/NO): NO